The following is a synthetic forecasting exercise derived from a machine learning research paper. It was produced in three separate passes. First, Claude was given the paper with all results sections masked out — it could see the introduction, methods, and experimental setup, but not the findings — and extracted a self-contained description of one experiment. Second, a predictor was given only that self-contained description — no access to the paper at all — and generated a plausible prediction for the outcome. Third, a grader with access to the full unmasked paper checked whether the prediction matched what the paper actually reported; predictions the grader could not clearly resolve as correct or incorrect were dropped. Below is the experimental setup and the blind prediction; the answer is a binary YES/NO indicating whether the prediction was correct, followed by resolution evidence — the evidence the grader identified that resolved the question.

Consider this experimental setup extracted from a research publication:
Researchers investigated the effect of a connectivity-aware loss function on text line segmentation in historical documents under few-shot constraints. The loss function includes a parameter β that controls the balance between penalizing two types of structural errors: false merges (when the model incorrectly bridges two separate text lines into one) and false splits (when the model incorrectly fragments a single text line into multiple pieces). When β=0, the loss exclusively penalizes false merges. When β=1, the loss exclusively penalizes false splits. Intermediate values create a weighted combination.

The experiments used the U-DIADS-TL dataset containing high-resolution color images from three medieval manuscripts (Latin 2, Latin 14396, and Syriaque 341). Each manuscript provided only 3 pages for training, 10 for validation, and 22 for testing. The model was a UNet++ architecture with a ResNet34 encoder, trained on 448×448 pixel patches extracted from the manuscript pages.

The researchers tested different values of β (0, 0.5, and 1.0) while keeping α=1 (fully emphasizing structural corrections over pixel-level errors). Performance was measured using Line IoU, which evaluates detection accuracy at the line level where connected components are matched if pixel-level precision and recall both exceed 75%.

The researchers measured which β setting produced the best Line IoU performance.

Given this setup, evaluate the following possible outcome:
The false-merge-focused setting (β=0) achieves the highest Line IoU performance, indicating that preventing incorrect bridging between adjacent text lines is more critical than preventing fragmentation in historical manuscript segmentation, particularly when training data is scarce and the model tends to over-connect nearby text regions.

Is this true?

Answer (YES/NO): YES